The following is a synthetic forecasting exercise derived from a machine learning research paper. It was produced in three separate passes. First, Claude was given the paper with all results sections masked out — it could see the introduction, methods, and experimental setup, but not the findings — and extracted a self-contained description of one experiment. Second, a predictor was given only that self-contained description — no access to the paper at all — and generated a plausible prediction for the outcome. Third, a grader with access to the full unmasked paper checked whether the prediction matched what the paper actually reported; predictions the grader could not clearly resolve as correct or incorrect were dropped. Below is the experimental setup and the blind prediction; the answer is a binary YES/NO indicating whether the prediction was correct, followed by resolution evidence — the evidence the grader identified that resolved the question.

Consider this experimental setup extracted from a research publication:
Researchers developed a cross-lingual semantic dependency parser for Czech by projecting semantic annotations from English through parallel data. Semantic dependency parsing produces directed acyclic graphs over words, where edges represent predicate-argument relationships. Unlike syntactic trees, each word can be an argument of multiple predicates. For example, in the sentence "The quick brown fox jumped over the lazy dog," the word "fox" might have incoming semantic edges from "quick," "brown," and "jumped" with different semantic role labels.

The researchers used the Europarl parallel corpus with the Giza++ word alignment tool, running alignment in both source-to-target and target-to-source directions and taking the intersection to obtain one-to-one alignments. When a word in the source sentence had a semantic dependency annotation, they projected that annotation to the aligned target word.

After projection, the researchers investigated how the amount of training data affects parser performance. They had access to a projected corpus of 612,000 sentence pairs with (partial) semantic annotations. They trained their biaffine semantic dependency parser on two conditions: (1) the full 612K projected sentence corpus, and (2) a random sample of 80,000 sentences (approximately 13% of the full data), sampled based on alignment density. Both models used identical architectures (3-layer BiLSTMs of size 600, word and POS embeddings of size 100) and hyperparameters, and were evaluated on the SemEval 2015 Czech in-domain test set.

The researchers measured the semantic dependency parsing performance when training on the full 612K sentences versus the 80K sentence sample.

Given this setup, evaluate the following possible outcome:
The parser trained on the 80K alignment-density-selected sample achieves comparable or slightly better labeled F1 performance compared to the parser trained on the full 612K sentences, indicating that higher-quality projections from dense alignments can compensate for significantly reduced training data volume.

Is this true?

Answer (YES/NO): YES